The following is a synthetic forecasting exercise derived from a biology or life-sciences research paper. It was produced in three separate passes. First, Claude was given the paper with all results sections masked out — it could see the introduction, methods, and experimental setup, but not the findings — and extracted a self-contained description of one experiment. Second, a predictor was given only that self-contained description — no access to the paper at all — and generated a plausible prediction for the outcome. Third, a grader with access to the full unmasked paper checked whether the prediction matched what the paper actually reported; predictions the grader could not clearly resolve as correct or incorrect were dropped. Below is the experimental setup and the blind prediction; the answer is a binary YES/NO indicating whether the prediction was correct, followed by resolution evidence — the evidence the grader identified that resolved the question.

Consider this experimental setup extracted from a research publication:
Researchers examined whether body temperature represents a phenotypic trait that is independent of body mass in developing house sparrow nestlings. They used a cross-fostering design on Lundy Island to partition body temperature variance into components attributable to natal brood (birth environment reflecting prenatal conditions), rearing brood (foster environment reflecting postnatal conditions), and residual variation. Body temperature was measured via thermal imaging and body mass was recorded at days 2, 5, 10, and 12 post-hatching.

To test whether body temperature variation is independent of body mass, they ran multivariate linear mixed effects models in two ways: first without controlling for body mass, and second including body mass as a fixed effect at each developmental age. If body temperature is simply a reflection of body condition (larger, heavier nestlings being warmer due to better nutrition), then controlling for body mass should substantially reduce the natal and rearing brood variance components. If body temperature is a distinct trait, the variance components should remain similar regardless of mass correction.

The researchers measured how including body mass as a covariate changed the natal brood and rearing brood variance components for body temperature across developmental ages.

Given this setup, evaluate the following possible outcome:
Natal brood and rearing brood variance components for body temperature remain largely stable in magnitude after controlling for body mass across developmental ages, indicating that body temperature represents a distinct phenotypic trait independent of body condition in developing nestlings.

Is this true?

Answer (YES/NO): YES